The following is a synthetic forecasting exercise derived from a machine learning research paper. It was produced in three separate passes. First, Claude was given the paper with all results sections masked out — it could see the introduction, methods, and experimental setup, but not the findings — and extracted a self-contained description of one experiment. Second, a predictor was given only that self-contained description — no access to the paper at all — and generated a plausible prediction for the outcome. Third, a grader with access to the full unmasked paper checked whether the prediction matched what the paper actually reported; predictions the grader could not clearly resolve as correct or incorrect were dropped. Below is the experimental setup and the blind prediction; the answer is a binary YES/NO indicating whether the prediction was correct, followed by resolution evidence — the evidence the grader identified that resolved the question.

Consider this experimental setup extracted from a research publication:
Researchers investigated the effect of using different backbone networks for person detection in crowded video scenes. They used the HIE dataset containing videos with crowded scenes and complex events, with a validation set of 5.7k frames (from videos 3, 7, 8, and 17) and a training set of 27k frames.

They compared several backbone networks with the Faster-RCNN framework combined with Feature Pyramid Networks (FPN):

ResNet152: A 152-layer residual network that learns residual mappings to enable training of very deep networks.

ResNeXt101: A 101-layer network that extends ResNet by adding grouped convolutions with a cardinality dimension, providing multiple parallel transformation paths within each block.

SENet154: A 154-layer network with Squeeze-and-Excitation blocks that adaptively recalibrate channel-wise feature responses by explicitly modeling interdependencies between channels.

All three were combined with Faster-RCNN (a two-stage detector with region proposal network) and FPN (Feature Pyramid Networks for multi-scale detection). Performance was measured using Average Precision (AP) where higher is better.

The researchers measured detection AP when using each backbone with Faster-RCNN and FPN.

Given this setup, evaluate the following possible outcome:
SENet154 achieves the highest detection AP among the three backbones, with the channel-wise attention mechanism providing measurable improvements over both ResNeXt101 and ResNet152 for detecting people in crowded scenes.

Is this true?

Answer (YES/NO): NO